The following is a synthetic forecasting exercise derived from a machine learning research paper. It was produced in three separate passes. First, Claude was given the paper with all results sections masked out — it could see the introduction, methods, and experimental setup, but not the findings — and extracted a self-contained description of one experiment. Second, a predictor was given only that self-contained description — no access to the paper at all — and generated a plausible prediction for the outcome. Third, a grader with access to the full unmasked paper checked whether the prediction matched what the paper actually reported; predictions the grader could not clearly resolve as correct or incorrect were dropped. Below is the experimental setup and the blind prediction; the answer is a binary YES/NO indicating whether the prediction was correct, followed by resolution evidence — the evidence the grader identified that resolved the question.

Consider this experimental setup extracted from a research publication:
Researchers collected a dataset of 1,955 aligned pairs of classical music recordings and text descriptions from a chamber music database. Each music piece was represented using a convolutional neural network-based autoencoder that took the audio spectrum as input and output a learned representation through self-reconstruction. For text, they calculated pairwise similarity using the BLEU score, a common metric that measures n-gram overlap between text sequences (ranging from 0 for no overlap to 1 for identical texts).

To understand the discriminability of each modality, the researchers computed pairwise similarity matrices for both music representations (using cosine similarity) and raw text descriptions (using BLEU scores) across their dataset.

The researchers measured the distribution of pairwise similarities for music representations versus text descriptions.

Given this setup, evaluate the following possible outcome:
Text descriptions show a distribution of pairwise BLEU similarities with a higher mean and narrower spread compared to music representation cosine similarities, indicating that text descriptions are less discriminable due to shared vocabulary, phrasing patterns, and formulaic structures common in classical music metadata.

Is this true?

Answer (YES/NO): NO